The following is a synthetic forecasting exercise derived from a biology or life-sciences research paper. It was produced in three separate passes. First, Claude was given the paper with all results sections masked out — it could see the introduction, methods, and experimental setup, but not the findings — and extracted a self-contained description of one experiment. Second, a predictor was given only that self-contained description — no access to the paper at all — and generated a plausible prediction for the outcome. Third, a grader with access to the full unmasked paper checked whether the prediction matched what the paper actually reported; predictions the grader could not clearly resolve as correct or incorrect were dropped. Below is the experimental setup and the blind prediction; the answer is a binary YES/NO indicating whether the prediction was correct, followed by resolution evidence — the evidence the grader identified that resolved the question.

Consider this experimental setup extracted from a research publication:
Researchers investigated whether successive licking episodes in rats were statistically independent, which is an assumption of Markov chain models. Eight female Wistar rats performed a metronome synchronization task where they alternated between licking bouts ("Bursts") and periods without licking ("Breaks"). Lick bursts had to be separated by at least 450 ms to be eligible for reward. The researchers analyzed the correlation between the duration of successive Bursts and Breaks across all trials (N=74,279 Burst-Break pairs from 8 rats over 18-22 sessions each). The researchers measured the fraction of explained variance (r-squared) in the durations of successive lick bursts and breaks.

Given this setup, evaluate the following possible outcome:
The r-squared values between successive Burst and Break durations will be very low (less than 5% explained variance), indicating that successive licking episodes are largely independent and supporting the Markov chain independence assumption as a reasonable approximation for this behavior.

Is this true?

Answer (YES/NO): YES